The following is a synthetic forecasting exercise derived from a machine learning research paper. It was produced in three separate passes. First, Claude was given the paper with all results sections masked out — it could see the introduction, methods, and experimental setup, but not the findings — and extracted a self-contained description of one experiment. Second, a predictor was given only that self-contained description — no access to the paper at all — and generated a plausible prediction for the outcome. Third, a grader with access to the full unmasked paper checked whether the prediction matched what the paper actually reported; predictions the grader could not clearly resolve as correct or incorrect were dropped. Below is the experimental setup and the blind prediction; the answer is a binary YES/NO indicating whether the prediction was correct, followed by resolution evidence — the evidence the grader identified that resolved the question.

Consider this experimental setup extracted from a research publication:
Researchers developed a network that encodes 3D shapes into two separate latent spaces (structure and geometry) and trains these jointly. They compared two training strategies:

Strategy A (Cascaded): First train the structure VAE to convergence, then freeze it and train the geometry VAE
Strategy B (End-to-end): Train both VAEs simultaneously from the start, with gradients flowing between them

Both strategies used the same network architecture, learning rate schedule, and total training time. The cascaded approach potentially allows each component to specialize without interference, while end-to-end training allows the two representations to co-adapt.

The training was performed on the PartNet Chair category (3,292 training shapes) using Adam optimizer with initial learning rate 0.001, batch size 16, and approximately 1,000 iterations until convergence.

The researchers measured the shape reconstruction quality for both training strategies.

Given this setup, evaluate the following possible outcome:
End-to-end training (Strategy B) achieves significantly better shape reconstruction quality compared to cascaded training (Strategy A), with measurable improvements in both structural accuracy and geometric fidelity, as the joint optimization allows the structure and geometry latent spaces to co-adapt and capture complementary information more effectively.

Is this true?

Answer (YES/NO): NO